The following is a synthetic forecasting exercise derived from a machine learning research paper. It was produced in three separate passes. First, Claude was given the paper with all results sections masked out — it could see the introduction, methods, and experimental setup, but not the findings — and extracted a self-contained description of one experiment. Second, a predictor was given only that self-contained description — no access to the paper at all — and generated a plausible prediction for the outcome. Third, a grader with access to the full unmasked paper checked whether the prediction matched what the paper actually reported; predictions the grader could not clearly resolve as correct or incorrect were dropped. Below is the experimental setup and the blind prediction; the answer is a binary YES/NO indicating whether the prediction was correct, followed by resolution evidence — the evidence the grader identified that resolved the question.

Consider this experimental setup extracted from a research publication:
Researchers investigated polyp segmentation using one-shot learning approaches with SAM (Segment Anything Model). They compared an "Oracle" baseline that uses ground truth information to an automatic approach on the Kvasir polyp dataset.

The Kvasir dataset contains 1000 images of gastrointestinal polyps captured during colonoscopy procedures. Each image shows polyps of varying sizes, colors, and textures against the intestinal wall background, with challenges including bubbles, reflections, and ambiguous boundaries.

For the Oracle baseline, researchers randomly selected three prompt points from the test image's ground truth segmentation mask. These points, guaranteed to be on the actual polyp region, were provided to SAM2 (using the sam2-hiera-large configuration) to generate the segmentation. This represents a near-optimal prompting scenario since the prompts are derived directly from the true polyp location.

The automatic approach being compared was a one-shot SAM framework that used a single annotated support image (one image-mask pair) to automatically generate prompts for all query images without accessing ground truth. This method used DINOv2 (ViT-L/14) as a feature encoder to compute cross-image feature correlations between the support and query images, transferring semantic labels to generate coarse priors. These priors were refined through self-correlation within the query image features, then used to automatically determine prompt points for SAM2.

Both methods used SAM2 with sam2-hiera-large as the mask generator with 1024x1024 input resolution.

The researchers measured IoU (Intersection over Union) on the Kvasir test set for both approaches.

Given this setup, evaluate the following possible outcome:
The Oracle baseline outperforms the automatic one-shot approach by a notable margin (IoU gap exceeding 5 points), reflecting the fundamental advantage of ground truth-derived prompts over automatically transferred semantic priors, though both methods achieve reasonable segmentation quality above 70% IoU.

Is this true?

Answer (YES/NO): NO